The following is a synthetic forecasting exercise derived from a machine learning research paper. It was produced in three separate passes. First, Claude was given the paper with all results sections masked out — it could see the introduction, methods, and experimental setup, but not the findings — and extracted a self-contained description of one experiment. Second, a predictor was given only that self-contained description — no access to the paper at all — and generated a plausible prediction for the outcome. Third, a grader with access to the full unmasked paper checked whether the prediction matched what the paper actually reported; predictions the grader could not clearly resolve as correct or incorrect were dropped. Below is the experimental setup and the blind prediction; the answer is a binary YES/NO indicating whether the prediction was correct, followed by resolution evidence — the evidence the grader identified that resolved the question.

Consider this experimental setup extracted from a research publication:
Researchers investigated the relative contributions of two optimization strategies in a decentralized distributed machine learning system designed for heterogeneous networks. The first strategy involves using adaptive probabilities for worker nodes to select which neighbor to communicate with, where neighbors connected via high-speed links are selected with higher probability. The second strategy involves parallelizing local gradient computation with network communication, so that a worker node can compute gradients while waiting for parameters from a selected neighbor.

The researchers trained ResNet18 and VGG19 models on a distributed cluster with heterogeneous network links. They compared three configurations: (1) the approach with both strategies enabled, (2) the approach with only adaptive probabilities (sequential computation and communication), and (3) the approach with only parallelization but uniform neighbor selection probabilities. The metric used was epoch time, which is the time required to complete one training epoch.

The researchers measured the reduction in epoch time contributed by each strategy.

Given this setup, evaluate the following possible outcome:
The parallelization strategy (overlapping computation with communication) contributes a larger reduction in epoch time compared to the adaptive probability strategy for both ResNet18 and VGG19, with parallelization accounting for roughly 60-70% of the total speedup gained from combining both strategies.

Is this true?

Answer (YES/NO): NO